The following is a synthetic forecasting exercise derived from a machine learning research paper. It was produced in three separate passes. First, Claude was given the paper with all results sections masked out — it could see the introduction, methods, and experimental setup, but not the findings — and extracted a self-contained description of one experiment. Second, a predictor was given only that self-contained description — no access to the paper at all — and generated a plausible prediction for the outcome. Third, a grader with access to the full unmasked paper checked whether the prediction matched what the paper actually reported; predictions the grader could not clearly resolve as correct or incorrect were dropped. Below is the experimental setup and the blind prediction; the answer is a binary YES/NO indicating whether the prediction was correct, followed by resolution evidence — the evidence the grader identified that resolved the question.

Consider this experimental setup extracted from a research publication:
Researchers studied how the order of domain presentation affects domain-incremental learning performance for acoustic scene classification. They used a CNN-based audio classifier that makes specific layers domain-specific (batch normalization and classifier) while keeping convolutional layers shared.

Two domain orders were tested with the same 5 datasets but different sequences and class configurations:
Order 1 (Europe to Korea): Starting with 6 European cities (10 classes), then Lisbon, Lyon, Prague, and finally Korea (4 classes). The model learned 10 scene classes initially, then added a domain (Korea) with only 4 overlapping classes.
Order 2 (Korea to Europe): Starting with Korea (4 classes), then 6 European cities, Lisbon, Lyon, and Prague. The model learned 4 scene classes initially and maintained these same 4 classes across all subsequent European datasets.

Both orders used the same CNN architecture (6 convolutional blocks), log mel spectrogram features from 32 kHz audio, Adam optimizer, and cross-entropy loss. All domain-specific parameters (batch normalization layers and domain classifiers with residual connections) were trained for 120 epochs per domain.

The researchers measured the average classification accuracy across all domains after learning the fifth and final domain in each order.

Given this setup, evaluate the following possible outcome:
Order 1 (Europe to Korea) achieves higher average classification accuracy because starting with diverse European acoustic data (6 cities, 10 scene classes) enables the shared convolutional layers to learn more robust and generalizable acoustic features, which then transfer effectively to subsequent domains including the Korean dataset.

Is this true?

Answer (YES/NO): NO